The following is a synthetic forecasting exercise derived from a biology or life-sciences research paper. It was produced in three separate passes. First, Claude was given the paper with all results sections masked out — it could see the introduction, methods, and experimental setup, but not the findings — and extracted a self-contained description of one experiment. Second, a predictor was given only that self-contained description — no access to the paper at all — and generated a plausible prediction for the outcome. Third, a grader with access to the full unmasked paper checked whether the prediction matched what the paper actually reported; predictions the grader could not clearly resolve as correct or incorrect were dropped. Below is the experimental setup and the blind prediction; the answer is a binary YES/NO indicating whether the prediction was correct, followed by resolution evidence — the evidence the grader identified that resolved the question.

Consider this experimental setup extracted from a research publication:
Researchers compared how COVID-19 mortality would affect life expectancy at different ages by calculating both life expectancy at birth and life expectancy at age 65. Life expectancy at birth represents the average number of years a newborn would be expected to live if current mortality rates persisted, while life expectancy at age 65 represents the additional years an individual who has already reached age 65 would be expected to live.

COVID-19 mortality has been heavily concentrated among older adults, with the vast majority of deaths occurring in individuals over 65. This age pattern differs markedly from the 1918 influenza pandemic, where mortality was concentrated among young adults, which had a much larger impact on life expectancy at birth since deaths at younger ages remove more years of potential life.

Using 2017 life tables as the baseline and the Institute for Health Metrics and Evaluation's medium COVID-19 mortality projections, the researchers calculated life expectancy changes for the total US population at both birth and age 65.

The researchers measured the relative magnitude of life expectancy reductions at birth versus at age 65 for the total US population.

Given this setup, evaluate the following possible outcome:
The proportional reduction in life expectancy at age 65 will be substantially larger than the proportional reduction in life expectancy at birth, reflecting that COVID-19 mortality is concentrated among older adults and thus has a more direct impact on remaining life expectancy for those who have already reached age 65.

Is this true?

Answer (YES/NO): YES